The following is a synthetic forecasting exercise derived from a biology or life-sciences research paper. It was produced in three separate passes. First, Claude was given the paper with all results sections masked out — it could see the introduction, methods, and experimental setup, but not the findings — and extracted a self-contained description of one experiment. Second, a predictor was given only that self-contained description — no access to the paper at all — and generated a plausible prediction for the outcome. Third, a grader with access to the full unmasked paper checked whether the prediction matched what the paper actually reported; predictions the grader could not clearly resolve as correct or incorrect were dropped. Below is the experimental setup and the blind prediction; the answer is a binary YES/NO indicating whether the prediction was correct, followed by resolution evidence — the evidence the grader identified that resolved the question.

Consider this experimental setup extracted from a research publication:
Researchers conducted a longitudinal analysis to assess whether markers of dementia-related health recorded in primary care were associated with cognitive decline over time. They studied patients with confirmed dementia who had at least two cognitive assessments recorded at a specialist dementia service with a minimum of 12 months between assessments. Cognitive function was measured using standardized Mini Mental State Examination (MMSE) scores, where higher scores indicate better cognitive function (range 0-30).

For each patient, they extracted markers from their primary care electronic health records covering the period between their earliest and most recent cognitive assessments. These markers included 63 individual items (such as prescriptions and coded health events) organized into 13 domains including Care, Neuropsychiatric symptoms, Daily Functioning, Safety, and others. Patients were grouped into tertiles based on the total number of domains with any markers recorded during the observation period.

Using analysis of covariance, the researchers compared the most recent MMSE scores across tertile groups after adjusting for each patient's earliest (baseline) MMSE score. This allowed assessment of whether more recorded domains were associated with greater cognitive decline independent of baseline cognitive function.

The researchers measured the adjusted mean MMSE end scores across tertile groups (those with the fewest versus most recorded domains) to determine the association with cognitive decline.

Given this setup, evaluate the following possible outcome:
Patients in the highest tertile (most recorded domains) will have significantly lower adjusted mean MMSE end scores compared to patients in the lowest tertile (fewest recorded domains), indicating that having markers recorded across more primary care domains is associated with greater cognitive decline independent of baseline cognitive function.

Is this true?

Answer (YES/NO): NO